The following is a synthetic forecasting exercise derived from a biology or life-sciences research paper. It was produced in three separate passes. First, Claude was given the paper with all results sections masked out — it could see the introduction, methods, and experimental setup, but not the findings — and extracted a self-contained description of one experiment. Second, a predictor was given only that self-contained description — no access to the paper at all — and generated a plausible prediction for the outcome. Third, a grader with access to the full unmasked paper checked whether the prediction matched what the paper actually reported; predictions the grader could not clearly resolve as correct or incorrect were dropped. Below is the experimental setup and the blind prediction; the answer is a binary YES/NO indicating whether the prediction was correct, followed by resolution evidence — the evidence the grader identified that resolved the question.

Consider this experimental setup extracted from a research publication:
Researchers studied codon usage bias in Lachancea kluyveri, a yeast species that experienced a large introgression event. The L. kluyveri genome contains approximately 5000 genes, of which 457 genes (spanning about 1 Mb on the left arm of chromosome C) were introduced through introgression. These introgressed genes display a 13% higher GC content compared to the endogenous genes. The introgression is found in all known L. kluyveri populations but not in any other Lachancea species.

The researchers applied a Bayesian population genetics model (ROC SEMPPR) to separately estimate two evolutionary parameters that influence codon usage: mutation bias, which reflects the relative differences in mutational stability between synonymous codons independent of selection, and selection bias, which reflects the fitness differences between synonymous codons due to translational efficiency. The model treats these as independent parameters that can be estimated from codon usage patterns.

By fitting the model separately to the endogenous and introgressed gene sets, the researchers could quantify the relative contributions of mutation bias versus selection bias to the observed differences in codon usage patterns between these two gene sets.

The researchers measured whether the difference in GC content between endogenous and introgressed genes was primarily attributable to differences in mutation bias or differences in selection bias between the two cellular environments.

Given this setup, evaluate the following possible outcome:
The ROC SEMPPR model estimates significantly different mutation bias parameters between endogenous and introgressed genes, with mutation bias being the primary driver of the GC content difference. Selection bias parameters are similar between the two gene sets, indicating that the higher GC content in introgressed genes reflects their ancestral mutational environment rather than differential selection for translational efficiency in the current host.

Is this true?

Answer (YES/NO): NO